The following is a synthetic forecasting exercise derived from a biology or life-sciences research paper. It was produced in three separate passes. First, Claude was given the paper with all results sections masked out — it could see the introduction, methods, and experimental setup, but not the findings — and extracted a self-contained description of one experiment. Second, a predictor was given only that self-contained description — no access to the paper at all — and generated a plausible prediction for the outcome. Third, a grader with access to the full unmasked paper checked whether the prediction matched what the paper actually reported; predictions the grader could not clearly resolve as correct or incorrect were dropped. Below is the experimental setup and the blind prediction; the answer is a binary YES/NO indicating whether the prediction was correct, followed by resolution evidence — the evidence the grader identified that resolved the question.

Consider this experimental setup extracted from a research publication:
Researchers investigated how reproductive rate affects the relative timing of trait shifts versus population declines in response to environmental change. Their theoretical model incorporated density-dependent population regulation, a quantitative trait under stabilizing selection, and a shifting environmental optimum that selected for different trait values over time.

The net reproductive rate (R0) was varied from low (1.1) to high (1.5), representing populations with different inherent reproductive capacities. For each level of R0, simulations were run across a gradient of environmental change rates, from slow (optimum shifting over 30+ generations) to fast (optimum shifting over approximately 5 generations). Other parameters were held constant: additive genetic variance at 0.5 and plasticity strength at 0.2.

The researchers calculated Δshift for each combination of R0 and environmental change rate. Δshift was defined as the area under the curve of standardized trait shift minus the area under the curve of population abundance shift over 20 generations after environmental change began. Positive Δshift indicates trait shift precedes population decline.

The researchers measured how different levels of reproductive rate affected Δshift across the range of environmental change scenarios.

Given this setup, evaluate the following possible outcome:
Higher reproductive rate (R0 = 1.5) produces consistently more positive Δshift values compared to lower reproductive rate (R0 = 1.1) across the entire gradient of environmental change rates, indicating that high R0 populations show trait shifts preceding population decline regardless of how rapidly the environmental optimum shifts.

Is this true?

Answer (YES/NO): NO